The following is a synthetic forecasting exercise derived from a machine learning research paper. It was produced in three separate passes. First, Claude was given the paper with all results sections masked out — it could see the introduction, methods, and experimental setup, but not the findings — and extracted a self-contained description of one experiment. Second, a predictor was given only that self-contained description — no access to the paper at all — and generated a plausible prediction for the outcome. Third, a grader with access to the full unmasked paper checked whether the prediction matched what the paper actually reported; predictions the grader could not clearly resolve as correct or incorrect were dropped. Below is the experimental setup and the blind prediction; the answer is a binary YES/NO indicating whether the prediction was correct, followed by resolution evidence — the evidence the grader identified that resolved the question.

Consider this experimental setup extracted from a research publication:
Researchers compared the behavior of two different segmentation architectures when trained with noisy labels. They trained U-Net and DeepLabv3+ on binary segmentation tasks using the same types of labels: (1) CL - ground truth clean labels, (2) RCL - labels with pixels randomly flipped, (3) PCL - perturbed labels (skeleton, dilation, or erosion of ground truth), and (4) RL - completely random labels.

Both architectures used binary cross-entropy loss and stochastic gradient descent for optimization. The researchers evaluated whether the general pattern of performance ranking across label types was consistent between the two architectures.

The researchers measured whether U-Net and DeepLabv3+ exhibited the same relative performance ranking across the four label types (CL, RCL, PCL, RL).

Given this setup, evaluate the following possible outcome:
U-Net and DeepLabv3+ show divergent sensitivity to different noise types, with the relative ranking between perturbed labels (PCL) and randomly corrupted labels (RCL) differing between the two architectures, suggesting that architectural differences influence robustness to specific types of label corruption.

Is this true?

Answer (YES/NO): NO